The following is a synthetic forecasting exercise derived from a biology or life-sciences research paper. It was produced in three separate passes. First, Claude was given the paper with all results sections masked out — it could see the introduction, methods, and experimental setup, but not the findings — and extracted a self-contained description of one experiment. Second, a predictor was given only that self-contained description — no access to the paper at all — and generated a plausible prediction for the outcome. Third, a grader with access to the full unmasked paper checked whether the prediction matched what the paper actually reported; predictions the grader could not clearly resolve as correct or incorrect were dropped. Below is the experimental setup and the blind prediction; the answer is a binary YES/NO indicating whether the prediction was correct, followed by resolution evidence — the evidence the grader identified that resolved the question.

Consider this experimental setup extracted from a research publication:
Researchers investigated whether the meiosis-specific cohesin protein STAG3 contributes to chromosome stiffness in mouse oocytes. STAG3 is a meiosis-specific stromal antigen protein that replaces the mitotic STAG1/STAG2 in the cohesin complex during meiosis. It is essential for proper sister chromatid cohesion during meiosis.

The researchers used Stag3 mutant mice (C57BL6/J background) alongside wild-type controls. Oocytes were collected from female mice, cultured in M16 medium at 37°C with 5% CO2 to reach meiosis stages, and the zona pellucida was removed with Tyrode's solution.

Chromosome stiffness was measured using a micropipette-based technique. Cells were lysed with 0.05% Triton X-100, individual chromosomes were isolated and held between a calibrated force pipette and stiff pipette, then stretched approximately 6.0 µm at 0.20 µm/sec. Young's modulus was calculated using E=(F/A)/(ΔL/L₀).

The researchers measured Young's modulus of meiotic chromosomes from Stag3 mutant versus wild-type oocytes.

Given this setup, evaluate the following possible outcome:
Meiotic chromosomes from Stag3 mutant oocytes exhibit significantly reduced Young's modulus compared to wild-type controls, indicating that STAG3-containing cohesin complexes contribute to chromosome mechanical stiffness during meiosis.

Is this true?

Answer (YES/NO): NO